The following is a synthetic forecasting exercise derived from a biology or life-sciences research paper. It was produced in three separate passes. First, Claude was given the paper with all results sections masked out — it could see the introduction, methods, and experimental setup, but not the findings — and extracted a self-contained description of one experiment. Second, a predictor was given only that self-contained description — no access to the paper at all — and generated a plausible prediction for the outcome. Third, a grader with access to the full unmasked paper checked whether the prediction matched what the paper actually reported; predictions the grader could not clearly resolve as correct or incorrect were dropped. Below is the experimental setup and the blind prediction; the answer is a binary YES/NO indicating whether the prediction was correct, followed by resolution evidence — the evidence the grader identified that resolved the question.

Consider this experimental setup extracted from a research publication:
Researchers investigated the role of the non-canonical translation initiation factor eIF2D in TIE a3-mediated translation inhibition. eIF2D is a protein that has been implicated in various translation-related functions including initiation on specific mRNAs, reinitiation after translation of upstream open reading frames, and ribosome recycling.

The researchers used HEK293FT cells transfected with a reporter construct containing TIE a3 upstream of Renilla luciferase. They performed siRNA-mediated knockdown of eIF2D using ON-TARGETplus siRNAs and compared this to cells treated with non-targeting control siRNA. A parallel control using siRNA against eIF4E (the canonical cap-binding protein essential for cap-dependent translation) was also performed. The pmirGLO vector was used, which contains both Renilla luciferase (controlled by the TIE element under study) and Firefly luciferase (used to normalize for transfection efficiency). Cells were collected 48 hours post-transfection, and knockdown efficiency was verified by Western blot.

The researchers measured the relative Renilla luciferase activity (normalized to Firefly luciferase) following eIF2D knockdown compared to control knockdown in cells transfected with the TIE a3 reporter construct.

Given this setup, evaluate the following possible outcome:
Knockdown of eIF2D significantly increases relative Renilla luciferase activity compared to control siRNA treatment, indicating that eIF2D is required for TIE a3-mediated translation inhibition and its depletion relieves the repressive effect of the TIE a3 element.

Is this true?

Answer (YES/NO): YES